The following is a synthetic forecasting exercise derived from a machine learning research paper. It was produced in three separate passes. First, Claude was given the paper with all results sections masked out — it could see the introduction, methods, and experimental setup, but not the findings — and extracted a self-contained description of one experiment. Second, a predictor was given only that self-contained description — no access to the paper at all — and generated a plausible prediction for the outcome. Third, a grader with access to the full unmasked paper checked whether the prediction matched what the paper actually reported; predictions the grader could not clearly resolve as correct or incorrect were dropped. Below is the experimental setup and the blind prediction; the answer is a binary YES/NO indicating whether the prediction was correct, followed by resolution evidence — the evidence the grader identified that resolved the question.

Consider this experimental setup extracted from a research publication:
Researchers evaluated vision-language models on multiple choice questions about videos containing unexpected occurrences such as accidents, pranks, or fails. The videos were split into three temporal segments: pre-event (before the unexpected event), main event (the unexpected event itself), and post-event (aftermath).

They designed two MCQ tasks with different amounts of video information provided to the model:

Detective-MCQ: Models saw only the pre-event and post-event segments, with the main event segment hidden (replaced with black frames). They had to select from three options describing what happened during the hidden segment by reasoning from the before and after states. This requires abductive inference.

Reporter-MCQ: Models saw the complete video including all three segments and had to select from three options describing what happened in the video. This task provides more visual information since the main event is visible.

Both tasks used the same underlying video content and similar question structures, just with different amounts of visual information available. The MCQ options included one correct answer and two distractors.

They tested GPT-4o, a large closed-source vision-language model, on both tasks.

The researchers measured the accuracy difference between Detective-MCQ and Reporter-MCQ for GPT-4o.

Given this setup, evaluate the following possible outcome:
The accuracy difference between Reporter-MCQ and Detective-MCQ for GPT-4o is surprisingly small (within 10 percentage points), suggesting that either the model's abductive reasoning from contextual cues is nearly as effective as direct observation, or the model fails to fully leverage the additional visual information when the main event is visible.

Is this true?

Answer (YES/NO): YES